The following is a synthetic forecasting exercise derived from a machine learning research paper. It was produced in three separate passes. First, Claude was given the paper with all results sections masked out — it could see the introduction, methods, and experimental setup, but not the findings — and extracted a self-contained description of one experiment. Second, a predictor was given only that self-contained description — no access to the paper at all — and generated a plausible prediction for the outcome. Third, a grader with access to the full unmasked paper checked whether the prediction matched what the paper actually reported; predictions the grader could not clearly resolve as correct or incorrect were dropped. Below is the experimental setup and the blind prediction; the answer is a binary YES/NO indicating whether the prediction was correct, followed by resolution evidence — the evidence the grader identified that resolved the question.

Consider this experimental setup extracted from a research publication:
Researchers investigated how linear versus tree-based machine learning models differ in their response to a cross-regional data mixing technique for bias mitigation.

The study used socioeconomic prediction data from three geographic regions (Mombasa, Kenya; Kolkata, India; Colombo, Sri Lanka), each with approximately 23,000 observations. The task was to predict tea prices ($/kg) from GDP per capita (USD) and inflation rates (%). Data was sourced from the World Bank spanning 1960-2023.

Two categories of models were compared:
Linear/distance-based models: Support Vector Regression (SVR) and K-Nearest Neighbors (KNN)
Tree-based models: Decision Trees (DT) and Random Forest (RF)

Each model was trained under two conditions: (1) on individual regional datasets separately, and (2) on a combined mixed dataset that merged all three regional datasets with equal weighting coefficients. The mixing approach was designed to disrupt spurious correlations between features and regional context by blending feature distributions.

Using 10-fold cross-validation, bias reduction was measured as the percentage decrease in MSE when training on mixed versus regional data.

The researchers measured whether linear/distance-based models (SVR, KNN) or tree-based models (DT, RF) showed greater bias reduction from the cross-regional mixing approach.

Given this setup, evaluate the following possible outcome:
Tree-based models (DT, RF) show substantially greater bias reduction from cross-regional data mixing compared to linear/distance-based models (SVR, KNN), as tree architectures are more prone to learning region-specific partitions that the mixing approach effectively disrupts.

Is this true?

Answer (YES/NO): NO